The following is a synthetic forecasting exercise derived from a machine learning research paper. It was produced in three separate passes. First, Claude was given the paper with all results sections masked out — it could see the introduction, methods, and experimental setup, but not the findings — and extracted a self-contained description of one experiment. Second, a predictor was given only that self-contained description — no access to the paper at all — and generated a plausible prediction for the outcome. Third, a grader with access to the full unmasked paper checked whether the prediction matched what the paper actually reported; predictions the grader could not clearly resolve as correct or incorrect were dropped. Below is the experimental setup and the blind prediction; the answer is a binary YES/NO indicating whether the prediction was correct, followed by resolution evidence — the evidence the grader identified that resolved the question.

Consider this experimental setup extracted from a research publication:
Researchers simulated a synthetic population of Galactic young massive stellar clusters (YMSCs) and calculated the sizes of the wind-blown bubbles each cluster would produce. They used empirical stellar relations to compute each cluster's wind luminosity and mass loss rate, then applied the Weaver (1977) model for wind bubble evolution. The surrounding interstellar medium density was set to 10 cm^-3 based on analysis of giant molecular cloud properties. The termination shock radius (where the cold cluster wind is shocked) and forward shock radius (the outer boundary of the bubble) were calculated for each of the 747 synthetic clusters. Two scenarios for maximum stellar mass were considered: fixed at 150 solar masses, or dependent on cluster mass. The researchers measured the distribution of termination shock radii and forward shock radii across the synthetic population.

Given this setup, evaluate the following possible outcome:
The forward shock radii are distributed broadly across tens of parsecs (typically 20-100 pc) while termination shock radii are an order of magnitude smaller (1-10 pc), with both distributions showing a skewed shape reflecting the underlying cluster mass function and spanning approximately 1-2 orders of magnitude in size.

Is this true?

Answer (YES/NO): YES